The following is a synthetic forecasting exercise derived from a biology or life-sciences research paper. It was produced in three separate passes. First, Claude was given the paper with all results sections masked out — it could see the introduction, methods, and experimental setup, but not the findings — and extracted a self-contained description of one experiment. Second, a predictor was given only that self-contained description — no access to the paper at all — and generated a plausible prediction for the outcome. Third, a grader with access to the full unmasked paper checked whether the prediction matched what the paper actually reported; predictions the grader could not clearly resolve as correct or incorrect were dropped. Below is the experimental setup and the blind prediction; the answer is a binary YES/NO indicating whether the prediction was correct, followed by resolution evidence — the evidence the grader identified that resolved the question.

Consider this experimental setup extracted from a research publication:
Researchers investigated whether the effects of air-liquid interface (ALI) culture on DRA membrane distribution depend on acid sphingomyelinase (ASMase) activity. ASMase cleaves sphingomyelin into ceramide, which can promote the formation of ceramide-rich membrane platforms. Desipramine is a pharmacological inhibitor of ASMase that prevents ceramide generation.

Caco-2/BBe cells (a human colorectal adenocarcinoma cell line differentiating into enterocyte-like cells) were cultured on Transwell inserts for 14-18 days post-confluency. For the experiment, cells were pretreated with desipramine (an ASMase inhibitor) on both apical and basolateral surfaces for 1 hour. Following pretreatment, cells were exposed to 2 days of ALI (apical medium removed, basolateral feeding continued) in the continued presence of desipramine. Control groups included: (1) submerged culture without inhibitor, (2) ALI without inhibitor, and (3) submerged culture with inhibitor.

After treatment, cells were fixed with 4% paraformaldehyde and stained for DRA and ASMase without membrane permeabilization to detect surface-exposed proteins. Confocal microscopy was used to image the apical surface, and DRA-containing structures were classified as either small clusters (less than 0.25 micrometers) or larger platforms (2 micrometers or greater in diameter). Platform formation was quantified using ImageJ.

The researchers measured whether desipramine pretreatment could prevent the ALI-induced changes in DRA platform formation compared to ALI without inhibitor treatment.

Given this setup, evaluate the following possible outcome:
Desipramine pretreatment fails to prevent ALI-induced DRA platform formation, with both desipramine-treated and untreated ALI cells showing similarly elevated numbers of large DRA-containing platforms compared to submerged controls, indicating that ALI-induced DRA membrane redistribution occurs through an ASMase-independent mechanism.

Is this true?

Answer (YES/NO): NO